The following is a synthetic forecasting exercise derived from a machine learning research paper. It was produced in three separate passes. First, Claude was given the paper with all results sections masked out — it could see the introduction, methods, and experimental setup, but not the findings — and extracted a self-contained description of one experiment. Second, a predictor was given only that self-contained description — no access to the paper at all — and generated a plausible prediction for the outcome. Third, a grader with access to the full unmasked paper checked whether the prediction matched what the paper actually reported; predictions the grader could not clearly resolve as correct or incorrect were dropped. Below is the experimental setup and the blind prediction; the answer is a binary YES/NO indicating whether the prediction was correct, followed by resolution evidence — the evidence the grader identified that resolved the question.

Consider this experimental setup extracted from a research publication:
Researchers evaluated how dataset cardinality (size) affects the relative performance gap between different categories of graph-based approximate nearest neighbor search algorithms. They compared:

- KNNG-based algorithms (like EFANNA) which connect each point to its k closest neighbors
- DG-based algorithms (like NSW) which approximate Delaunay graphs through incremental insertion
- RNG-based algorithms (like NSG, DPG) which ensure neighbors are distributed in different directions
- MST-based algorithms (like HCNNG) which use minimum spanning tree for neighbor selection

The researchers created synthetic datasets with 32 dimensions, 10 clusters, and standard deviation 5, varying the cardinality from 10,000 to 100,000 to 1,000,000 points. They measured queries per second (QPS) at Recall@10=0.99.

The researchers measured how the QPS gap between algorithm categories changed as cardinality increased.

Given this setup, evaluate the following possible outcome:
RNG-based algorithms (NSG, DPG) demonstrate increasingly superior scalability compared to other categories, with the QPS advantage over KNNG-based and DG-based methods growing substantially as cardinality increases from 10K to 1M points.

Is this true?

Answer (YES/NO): YES